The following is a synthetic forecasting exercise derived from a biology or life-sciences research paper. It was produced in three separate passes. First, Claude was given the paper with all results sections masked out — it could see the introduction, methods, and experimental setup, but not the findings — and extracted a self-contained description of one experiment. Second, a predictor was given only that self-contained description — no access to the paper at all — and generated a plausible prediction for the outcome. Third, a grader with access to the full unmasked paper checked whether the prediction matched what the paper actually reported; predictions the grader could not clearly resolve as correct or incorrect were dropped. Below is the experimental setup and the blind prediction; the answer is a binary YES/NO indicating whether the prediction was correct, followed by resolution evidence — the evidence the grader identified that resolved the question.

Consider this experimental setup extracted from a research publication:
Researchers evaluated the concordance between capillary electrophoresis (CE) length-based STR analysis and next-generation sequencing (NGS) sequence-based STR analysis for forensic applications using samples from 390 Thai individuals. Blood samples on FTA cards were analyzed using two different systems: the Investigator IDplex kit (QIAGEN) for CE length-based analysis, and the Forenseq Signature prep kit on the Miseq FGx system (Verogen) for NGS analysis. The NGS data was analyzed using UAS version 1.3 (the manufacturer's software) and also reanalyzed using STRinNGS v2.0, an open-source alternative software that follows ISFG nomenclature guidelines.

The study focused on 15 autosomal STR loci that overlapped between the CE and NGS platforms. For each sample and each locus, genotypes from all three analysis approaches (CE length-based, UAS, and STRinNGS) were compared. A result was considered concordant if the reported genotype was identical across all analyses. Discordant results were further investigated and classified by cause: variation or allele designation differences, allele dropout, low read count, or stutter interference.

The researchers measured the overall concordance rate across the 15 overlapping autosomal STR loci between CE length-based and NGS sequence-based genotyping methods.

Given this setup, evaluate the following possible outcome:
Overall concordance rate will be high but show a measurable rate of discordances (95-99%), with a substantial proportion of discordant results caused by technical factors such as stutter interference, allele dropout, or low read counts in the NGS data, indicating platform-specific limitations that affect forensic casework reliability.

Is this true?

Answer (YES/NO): NO